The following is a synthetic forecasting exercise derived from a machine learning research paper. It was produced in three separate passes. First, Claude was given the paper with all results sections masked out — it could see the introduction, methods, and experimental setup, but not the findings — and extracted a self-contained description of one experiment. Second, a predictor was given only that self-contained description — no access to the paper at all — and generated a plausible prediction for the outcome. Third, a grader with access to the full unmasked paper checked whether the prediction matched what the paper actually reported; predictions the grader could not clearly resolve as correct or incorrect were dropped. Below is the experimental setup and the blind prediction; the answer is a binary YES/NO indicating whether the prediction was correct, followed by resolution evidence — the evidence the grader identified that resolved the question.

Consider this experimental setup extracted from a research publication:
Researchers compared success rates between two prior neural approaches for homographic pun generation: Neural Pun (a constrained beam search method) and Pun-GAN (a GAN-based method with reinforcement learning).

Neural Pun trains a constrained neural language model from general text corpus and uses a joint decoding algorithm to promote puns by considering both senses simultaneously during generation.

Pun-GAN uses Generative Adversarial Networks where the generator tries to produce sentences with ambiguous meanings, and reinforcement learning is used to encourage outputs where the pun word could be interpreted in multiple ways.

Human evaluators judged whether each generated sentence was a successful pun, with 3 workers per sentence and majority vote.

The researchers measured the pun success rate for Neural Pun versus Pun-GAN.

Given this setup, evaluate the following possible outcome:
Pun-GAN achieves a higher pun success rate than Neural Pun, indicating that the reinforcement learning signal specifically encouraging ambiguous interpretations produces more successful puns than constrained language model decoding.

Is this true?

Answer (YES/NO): NO